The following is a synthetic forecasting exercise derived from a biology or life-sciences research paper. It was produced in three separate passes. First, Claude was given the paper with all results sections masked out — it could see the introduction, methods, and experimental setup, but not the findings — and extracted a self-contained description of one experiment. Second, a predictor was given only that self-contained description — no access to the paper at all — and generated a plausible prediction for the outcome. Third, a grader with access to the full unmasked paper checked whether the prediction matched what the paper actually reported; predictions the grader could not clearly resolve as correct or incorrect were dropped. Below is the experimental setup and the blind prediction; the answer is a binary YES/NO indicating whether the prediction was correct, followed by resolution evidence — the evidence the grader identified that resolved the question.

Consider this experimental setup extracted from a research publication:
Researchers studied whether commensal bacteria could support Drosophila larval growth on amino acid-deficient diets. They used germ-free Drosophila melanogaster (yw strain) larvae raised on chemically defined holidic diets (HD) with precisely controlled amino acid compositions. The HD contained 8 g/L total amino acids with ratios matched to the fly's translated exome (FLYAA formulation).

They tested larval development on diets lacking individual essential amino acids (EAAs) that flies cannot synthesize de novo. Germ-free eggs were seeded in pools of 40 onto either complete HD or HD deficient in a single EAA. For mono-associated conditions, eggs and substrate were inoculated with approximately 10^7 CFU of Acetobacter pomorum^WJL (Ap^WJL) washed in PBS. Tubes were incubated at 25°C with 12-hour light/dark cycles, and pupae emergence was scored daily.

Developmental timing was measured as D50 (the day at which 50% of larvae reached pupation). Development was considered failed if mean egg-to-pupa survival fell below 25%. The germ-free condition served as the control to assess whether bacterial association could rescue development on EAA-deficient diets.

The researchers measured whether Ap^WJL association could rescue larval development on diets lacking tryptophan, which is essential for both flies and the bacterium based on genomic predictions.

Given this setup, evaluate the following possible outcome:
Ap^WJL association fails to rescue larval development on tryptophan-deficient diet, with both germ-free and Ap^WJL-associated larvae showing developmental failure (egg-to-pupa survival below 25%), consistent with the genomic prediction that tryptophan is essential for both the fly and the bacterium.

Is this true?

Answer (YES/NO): NO